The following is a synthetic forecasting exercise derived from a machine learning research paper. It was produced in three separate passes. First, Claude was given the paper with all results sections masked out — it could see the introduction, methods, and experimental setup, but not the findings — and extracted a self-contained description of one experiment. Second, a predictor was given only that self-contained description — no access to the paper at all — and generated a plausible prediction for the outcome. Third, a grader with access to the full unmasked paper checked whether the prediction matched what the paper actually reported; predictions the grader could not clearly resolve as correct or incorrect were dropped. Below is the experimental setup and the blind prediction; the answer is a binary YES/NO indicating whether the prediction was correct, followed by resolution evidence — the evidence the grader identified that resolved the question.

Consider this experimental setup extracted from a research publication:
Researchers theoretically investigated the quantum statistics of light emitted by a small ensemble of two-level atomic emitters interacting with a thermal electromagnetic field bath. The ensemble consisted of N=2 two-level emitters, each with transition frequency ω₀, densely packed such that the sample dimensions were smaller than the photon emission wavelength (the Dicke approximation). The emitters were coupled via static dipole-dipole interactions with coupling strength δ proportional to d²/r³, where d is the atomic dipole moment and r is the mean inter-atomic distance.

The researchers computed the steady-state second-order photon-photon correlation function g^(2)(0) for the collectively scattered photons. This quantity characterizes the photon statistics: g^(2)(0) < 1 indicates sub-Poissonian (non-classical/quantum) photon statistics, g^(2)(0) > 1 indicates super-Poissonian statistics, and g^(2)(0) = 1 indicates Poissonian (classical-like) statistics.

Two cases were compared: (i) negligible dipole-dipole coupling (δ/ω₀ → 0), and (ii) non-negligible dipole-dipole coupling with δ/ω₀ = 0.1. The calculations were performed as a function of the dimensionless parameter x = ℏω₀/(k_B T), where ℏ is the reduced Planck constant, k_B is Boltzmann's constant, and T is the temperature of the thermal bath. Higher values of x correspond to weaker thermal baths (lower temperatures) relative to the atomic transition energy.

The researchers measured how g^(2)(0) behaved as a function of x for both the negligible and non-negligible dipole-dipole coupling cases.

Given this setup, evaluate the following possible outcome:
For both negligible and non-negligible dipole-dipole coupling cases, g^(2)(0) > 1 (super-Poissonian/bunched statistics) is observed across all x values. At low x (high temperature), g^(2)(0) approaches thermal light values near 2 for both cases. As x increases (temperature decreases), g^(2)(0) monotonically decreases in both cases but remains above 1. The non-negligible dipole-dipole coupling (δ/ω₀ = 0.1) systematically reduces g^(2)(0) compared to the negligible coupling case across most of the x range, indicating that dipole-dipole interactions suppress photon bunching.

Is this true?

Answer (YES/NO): NO